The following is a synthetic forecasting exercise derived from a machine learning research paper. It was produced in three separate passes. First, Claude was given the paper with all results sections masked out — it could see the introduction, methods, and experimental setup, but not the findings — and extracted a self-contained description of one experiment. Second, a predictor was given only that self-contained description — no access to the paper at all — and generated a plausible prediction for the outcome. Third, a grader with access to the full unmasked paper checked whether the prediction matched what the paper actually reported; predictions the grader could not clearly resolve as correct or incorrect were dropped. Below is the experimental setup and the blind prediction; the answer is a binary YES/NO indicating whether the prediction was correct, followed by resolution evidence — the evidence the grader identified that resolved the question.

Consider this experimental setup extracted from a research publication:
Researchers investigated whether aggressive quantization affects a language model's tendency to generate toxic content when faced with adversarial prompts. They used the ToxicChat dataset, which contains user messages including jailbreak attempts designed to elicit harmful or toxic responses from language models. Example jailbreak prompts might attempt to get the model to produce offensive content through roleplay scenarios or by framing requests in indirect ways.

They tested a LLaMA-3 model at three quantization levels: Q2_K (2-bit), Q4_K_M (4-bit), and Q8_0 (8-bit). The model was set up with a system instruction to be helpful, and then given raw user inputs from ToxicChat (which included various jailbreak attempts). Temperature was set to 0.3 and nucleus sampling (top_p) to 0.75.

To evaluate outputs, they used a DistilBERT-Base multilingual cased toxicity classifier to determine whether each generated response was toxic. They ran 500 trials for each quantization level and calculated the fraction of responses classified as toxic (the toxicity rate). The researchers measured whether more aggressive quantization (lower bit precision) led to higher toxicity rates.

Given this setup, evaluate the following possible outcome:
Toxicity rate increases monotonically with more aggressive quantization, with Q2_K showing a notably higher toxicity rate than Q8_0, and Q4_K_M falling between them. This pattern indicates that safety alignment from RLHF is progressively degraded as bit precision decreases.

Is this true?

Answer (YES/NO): NO